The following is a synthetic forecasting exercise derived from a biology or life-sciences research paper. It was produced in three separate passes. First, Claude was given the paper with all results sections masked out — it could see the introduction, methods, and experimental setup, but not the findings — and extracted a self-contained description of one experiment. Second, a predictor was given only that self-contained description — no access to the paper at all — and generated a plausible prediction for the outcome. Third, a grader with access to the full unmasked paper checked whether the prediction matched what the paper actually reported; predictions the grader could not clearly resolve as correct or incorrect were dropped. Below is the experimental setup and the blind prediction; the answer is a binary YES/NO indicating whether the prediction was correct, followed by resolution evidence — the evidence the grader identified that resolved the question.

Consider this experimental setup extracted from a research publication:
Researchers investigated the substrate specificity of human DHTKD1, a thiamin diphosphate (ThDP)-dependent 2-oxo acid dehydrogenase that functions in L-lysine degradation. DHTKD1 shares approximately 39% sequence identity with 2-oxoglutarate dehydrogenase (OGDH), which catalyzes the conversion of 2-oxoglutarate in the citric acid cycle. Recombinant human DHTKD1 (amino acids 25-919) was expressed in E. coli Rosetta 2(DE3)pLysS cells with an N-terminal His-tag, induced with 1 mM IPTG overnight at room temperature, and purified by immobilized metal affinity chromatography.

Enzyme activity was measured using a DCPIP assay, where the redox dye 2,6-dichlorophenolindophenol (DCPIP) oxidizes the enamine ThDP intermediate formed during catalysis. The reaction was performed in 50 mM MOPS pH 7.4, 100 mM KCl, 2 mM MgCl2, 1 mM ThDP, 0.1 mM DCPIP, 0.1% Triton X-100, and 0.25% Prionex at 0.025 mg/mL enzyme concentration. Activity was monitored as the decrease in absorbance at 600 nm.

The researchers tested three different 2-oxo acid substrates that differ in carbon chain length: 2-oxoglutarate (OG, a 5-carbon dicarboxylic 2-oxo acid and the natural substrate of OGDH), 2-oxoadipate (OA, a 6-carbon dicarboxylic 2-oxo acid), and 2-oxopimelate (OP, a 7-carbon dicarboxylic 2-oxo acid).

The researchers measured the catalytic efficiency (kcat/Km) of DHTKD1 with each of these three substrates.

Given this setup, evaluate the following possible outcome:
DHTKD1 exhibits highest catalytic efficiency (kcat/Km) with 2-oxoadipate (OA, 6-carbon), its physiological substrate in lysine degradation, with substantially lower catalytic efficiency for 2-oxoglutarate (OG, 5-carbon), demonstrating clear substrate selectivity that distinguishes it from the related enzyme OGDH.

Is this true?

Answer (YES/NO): YES